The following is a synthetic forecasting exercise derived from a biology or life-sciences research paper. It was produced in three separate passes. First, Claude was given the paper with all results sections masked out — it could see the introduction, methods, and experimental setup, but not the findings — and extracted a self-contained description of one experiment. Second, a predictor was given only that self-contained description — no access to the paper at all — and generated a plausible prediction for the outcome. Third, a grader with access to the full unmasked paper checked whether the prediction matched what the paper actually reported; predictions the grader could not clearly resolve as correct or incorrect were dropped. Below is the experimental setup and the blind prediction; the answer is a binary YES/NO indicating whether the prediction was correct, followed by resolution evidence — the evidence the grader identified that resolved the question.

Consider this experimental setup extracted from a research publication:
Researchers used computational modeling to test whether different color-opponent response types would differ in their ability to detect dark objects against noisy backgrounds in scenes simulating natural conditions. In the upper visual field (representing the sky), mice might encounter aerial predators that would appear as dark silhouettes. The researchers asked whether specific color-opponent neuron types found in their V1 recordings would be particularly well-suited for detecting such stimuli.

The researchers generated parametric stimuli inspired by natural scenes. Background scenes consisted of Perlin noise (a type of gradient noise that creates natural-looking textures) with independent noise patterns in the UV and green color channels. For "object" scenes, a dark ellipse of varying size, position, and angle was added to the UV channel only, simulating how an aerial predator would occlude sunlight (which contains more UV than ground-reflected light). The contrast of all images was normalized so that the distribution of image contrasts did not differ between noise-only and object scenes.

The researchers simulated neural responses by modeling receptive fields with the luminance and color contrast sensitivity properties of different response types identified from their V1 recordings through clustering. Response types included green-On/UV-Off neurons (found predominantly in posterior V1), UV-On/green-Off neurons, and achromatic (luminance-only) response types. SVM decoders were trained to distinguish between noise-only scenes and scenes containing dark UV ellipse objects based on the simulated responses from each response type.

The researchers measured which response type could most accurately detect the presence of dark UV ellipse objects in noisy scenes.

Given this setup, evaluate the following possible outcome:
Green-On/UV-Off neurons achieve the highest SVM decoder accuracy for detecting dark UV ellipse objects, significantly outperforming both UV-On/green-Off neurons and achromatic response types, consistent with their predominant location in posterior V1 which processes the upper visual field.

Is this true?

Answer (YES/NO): YES